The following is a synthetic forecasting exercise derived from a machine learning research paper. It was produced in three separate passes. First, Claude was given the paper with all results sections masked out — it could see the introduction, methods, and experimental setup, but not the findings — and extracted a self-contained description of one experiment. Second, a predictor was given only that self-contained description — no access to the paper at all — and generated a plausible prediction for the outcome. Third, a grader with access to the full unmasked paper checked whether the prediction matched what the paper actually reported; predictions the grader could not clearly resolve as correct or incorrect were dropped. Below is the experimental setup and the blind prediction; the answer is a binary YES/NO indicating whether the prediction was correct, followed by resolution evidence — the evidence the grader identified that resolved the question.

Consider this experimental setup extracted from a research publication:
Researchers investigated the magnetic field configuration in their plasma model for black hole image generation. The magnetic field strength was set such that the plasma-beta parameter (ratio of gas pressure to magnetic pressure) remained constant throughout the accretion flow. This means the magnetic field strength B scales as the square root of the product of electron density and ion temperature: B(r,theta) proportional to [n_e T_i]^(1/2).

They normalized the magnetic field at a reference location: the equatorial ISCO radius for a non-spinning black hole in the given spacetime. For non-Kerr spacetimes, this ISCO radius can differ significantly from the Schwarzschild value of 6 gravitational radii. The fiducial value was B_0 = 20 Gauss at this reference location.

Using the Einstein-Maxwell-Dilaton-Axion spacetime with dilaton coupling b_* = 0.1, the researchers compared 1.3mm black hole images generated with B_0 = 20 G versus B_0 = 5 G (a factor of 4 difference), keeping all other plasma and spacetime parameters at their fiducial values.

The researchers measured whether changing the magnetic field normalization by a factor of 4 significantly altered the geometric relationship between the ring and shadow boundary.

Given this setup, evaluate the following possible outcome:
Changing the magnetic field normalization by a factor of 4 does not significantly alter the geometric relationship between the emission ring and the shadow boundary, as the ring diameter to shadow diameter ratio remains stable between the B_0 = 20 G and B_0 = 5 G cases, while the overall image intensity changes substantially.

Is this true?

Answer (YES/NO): YES